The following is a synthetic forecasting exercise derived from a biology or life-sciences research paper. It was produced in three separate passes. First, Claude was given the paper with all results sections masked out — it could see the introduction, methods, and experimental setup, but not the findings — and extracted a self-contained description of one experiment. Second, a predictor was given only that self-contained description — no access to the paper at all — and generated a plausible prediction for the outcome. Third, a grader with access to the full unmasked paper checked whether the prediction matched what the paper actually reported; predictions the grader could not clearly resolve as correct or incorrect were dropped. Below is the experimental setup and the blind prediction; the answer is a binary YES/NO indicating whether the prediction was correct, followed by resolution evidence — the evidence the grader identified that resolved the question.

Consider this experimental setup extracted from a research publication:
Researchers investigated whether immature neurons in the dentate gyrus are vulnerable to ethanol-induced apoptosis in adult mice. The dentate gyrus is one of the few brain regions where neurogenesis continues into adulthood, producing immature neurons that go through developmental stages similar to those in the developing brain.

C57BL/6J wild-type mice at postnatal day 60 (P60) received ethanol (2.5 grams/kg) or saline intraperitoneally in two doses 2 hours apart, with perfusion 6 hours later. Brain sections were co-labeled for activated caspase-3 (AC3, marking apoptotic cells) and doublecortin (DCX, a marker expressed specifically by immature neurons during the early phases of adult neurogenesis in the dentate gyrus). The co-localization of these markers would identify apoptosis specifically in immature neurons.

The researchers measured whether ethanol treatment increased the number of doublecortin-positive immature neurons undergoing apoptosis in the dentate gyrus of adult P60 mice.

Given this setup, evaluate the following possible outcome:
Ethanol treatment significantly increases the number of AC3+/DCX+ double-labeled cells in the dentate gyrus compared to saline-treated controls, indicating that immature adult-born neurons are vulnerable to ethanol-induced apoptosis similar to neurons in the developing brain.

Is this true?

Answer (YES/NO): YES